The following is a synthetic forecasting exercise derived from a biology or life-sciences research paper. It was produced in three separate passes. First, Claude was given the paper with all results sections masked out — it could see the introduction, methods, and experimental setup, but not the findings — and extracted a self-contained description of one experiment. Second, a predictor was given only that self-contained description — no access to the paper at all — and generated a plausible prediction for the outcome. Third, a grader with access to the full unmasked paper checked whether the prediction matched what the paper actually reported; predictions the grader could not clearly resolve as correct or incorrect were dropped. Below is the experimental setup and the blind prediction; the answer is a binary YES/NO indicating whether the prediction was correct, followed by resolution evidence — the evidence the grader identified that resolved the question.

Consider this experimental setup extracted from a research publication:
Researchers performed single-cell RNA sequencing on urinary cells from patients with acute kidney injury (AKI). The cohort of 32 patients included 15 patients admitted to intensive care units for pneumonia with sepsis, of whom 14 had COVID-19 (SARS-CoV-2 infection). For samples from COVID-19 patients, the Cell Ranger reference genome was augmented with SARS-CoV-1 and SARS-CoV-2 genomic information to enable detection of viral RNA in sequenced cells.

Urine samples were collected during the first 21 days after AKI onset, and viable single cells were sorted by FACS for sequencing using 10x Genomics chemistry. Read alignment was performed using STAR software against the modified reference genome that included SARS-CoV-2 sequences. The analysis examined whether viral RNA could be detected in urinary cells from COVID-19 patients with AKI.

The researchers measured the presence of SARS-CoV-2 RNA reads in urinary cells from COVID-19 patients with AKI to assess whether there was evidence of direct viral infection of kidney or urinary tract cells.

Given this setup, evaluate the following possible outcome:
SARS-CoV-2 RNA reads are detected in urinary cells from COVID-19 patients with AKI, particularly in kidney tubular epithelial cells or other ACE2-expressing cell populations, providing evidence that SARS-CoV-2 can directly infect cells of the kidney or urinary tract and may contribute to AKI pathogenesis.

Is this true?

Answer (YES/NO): NO